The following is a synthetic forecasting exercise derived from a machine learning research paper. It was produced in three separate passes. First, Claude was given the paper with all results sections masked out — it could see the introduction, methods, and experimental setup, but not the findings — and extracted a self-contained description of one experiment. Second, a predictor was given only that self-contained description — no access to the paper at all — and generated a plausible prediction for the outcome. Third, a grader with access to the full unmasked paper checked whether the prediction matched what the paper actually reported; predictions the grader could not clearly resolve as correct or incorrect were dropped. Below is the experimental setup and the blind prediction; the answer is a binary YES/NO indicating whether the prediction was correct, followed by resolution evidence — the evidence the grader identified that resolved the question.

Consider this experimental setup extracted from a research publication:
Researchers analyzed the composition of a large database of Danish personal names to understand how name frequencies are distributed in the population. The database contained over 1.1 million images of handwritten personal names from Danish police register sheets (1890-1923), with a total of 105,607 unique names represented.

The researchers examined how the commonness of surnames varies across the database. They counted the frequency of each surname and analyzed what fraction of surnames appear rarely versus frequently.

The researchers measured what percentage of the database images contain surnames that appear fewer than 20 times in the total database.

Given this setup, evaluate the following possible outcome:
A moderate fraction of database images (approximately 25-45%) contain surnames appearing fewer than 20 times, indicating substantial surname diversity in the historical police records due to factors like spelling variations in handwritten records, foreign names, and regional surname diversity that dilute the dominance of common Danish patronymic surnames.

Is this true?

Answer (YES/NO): NO